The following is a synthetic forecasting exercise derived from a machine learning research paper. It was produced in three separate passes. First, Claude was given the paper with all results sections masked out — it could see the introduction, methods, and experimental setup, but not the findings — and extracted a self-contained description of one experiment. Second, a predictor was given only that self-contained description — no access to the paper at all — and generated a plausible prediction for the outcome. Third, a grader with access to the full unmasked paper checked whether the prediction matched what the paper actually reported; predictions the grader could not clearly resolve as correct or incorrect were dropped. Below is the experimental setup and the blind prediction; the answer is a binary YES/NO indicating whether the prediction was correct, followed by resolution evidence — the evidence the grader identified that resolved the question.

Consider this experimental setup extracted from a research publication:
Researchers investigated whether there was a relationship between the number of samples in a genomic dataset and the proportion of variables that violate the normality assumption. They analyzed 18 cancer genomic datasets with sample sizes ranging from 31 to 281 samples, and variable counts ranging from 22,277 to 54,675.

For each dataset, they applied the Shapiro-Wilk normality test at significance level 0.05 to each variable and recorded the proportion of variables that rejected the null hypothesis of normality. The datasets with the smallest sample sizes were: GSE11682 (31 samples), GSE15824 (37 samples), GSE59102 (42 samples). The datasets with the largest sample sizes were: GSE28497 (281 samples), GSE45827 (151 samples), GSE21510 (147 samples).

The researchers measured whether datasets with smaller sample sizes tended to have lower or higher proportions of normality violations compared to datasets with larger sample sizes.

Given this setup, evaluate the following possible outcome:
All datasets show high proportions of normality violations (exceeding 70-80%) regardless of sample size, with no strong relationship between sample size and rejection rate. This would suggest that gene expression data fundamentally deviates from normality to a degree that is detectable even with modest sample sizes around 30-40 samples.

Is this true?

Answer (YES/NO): NO